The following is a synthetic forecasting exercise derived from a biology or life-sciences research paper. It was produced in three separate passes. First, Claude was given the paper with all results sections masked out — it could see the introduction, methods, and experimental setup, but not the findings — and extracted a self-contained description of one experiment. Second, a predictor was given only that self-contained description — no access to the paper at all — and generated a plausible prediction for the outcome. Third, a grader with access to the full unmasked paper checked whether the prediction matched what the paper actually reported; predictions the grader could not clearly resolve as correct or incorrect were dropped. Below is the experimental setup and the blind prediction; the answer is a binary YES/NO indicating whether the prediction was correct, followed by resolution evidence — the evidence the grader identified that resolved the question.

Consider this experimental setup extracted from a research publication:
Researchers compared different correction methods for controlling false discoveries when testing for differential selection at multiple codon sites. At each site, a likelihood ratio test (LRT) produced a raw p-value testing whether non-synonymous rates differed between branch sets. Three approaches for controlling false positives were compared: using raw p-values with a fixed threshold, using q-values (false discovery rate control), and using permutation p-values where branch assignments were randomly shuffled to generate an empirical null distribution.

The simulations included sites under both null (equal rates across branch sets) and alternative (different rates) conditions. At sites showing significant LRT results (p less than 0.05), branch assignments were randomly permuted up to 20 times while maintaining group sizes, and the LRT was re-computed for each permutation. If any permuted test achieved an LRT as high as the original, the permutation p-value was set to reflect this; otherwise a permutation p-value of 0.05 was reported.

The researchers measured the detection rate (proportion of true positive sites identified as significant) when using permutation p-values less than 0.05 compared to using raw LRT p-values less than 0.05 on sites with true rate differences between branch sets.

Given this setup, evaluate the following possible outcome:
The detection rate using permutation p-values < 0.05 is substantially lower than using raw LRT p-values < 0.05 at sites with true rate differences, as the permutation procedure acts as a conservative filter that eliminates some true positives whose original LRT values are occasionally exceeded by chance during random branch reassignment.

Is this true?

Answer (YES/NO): YES